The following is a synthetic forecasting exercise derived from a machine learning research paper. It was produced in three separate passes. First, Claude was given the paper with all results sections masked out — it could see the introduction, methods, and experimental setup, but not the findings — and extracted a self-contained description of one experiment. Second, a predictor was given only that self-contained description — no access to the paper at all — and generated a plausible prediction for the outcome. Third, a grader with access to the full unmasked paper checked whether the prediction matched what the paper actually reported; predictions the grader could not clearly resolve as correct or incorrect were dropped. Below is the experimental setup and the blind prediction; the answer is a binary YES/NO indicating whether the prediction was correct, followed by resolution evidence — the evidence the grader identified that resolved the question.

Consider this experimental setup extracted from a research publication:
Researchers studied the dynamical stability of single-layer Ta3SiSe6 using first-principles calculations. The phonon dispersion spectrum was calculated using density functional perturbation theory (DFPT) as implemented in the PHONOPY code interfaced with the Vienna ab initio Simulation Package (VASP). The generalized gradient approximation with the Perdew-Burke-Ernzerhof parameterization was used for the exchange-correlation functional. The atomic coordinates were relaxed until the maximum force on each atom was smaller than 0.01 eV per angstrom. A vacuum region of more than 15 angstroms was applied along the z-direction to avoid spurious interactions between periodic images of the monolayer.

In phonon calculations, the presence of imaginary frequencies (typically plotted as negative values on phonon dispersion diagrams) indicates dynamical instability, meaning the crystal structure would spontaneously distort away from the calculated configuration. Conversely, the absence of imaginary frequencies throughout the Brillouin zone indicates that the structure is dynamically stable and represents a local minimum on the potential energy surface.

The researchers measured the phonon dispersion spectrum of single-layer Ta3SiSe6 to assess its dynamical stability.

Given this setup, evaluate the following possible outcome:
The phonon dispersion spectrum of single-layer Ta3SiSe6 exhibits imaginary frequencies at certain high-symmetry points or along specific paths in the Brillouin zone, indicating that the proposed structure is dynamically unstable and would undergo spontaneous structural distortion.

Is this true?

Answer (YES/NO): NO